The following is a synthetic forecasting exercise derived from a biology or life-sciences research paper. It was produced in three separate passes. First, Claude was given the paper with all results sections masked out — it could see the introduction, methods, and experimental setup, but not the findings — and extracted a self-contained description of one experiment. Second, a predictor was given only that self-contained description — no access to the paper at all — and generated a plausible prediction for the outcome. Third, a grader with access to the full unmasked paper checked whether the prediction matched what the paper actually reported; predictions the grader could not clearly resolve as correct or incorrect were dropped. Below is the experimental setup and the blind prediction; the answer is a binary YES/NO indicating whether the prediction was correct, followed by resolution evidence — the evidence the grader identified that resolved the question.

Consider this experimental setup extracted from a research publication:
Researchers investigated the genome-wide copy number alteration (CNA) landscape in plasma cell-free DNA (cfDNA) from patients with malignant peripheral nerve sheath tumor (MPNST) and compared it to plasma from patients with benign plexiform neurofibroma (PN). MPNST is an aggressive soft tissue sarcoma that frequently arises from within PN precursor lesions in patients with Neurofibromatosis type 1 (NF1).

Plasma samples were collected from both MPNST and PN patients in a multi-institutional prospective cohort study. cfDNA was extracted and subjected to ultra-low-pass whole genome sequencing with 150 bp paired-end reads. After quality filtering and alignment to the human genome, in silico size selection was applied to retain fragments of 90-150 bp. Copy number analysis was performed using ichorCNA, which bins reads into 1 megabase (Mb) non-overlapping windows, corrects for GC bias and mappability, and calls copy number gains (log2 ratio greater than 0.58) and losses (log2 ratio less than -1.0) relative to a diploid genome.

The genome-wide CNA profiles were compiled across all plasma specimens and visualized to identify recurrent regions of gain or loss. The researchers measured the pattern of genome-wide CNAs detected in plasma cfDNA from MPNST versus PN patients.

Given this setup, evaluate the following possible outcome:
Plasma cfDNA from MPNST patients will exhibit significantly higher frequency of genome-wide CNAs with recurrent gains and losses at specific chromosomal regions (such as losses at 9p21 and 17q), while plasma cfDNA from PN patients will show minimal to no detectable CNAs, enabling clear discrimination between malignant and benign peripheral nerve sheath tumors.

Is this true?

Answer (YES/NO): NO